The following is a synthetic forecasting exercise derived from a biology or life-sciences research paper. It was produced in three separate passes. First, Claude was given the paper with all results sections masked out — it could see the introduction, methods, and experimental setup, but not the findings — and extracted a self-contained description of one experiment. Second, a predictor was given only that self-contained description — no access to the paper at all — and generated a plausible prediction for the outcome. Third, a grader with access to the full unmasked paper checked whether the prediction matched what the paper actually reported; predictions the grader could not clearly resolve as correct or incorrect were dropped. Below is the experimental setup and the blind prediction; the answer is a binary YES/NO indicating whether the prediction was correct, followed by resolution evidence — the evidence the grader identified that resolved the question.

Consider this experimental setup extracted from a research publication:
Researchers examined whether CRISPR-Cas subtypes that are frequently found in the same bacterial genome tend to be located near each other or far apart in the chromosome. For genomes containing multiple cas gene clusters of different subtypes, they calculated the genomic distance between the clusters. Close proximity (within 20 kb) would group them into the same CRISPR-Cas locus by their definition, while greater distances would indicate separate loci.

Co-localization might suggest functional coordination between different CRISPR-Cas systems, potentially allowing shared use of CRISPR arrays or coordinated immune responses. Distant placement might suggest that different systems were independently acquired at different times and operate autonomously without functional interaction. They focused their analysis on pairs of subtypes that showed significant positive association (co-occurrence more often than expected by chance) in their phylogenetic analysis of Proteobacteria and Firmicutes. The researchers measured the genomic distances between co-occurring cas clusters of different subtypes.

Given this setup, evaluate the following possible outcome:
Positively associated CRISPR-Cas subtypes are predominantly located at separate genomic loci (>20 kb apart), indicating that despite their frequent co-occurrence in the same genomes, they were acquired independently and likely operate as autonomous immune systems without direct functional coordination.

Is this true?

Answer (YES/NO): NO